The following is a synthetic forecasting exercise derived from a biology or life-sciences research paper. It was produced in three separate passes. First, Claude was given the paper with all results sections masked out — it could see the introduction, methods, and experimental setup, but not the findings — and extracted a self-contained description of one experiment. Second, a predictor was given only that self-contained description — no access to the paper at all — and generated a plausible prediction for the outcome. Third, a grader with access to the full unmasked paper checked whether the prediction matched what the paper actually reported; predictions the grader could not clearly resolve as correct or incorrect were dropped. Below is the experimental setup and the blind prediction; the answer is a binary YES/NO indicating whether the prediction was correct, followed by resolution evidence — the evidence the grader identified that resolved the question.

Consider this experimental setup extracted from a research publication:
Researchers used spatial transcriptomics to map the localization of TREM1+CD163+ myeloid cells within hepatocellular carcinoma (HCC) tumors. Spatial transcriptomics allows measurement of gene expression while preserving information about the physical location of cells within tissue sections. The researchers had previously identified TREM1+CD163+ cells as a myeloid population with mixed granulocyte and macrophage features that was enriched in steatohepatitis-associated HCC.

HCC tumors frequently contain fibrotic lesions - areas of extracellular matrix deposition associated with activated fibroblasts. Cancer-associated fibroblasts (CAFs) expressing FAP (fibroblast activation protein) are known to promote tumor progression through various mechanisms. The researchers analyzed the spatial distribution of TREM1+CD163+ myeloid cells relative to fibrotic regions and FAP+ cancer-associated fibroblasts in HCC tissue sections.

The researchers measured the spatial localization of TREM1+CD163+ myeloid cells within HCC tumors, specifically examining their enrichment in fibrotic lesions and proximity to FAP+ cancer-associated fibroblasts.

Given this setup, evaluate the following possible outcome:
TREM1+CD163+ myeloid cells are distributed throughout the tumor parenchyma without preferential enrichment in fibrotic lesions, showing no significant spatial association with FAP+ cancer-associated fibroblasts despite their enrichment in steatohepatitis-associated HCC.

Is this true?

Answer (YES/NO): NO